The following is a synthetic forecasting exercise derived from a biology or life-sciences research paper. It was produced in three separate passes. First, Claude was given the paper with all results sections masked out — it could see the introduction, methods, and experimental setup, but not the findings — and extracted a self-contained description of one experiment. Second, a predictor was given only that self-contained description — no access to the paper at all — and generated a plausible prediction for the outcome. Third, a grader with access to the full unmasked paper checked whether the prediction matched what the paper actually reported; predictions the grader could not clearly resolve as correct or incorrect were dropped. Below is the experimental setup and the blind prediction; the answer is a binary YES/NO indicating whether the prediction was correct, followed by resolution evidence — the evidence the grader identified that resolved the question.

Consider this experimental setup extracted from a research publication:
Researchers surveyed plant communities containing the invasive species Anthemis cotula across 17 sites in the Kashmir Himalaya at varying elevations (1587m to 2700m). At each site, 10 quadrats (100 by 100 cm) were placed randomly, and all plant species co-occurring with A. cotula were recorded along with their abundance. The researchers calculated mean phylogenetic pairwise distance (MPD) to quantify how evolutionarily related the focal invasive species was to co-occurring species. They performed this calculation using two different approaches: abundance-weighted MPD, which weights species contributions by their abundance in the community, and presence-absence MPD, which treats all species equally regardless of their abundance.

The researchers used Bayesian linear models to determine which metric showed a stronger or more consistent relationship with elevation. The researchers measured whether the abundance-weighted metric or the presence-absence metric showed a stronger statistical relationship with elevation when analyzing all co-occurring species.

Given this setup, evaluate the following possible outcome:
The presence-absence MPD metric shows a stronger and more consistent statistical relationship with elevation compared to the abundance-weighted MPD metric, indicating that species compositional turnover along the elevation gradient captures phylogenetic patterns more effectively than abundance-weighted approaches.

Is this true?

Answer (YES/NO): YES